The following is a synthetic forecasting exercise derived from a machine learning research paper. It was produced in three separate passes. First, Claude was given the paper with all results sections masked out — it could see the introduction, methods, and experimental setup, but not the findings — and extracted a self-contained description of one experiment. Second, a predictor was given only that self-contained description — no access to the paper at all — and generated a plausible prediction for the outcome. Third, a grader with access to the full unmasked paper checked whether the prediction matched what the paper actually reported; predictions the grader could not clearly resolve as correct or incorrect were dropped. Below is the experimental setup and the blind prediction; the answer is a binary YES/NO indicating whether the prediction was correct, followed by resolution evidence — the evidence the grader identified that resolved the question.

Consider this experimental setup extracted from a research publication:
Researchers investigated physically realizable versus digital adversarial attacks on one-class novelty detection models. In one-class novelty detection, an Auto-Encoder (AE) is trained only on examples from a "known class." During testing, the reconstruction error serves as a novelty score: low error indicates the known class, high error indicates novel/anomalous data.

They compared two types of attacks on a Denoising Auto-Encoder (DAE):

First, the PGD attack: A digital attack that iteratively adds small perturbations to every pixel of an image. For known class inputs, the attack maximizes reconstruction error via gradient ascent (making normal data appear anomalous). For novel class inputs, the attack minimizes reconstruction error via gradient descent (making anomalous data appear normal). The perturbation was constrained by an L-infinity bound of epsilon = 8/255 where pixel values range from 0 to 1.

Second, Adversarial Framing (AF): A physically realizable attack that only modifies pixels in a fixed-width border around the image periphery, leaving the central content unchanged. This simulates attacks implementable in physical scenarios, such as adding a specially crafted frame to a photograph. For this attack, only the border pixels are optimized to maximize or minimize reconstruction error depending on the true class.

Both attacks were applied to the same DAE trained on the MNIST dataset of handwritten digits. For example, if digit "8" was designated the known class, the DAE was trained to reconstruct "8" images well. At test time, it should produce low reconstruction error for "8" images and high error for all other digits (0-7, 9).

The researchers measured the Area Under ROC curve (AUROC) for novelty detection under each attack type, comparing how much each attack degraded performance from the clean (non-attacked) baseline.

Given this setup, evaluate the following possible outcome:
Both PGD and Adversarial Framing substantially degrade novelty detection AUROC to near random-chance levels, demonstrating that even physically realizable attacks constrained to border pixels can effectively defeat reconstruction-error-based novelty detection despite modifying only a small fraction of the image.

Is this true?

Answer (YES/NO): NO